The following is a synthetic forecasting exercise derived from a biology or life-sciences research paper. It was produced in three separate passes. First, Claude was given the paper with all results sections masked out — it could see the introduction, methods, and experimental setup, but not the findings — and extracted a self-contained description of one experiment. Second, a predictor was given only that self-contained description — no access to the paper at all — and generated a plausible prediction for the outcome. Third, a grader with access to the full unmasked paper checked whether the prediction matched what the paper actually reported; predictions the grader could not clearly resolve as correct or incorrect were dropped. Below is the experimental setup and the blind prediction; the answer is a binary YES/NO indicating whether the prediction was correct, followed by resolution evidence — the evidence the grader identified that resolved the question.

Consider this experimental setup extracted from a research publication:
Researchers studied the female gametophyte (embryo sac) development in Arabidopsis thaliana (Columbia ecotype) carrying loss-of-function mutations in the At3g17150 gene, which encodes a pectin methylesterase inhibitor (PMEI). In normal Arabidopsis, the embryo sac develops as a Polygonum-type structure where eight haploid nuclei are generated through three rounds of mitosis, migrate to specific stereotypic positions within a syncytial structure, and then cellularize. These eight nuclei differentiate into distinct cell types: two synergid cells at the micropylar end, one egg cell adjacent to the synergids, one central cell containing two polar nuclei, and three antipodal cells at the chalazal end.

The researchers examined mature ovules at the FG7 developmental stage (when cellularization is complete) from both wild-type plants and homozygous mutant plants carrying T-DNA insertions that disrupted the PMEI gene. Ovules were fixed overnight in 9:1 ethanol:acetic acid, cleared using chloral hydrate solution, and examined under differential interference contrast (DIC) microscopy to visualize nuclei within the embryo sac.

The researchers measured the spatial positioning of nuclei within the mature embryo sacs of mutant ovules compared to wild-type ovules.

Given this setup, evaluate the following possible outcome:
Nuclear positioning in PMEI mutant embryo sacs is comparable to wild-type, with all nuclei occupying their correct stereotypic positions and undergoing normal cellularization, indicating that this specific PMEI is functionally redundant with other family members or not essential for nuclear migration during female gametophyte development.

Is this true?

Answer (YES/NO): NO